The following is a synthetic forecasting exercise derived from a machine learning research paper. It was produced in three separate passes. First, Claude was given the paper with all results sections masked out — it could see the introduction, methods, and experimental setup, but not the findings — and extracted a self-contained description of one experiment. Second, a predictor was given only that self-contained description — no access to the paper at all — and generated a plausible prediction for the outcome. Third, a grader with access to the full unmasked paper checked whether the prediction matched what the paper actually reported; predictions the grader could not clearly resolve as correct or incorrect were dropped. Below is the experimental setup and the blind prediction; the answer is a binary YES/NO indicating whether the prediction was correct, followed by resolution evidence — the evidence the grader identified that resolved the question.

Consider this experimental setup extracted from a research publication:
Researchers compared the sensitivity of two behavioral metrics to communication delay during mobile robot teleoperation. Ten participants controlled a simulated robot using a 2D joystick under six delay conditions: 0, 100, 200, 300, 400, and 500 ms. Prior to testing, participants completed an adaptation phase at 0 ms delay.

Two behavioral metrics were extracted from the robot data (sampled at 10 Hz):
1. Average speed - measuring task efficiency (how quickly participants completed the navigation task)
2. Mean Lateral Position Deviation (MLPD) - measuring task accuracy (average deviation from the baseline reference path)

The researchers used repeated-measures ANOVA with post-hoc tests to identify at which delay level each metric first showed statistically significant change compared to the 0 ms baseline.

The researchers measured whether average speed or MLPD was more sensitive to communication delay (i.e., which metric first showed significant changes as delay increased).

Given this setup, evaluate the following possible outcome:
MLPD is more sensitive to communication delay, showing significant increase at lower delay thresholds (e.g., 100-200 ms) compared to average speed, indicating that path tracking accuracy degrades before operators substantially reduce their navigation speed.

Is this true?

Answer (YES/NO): NO